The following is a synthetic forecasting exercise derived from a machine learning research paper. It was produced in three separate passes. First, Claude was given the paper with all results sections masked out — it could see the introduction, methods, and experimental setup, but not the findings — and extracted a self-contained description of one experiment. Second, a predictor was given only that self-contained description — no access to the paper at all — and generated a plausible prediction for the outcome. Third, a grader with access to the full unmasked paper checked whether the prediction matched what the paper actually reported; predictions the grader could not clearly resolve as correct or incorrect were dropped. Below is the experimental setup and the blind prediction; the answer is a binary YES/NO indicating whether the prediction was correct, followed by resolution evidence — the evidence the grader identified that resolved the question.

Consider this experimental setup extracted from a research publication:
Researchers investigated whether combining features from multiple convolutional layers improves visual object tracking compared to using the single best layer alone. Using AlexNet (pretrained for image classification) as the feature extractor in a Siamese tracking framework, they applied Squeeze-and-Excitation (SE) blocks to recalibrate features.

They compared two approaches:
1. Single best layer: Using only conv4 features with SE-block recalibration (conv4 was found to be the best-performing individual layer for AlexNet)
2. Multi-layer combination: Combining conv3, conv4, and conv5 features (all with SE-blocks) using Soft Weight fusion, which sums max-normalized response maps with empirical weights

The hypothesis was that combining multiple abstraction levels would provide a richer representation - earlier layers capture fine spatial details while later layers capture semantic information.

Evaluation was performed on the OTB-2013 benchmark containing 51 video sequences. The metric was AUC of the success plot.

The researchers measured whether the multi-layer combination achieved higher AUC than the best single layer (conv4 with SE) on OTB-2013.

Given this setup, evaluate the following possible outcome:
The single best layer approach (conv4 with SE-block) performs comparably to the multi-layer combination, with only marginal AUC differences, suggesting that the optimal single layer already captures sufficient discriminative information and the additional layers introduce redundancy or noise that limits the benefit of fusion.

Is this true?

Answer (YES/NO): YES